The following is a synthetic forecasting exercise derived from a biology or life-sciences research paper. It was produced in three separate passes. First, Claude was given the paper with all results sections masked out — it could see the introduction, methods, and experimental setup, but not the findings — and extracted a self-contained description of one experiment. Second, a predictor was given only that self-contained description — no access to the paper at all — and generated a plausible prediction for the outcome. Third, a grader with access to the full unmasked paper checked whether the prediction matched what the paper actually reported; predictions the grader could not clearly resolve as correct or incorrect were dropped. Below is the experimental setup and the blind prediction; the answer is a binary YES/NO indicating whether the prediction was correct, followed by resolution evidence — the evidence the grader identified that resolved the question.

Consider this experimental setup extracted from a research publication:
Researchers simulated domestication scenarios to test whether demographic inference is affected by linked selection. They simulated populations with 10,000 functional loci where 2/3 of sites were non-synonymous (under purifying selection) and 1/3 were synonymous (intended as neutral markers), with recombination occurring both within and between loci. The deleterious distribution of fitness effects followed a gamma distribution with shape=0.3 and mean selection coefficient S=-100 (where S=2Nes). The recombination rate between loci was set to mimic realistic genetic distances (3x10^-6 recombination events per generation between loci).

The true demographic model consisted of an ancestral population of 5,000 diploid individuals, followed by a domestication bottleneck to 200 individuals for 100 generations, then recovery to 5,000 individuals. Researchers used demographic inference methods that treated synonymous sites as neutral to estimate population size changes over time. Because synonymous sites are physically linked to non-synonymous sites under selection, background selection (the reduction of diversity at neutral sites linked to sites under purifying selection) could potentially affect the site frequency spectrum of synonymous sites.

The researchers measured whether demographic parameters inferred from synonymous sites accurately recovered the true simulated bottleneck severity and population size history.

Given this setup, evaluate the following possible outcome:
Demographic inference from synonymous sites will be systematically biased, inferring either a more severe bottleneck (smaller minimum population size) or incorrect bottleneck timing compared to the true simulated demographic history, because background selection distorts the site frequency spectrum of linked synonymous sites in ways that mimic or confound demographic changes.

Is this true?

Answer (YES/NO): NO